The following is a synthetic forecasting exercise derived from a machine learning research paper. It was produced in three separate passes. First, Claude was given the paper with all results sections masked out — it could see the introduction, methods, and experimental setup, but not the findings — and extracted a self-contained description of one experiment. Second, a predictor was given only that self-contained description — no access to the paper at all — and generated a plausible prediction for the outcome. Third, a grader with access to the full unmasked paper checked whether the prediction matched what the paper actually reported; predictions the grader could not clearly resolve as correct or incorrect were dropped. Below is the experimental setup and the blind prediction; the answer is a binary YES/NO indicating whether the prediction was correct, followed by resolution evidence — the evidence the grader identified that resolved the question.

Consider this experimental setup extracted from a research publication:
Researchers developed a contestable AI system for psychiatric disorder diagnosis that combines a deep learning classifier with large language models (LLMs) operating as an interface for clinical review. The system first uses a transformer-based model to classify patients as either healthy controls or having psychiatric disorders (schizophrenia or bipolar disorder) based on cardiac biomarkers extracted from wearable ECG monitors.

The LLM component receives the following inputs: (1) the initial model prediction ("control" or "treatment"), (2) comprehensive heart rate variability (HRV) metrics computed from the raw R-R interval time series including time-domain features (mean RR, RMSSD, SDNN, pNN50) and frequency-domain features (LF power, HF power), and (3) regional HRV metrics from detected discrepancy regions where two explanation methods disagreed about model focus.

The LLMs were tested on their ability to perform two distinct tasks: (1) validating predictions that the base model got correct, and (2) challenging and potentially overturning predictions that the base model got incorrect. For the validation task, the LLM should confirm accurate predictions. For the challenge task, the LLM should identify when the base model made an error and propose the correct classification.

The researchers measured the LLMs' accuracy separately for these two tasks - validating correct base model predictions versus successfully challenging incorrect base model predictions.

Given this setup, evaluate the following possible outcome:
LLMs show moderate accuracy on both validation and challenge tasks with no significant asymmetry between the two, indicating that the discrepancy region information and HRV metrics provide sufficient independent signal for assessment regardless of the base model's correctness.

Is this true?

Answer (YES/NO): NO